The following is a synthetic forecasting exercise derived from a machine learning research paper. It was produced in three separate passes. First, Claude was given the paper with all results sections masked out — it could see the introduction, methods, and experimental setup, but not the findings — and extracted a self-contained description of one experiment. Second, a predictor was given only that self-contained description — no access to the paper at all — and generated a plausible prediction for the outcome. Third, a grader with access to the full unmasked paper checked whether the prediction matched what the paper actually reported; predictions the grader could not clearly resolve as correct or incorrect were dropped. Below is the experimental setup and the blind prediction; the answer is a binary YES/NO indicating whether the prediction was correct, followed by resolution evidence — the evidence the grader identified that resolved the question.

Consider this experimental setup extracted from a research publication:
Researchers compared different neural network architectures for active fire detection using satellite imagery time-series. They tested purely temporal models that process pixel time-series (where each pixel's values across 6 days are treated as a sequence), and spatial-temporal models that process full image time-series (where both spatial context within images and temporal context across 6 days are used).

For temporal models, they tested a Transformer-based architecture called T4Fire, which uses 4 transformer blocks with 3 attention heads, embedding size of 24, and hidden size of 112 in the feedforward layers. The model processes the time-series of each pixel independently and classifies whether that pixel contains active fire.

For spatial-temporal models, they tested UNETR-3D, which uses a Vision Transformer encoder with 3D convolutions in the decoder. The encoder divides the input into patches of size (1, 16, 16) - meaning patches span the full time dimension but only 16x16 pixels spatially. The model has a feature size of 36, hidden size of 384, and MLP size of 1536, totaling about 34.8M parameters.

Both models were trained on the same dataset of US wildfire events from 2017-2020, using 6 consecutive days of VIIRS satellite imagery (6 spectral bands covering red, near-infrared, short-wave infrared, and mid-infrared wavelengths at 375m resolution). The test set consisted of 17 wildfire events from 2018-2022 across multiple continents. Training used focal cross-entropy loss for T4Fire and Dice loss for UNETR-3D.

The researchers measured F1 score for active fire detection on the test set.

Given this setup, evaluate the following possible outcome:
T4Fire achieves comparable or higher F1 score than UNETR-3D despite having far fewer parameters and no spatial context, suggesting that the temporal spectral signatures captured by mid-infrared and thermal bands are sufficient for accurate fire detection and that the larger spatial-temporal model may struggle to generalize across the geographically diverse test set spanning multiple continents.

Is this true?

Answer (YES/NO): YES